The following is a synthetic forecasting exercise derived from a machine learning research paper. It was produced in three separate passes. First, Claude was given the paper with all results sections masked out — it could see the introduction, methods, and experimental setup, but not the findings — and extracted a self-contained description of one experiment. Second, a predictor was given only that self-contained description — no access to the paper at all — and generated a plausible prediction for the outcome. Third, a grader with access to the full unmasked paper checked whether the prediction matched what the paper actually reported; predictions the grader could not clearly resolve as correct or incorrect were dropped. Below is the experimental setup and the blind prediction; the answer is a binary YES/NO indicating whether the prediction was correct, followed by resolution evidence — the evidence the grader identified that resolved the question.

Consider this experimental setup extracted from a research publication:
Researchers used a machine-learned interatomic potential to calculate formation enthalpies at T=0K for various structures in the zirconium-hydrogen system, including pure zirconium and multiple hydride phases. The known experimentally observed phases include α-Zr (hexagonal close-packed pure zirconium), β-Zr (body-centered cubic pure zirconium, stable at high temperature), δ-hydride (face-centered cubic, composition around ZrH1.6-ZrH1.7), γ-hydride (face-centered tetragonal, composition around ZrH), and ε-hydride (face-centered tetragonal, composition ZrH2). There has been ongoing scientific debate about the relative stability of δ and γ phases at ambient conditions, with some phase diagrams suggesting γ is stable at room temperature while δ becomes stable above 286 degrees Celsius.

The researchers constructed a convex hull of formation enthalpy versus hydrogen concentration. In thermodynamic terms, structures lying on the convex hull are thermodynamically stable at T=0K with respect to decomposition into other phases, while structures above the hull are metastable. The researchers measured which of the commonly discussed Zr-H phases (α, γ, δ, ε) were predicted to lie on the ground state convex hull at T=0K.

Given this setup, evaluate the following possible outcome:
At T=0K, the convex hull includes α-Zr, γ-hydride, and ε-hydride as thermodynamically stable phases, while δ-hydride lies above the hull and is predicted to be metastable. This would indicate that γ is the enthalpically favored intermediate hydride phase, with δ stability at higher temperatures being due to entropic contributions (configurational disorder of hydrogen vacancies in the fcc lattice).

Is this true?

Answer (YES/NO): NO